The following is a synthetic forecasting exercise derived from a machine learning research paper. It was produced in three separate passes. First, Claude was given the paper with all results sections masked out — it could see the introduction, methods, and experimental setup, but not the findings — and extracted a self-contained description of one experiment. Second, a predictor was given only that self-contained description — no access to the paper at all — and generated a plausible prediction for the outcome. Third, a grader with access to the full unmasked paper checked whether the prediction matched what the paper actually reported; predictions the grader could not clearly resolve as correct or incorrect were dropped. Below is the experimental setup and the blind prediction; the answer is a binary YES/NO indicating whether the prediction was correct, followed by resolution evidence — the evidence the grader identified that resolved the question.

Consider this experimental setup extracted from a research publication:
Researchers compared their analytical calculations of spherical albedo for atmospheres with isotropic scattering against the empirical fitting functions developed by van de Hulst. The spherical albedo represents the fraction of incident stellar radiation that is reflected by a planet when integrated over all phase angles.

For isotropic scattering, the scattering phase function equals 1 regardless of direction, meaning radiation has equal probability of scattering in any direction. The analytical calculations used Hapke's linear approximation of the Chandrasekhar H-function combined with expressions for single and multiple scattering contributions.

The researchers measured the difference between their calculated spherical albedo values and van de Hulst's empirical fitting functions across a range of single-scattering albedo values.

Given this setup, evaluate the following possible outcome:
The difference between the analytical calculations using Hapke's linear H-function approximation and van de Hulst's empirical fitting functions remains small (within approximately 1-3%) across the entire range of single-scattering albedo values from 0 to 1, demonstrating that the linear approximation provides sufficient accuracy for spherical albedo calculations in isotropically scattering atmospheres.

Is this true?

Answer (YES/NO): YES